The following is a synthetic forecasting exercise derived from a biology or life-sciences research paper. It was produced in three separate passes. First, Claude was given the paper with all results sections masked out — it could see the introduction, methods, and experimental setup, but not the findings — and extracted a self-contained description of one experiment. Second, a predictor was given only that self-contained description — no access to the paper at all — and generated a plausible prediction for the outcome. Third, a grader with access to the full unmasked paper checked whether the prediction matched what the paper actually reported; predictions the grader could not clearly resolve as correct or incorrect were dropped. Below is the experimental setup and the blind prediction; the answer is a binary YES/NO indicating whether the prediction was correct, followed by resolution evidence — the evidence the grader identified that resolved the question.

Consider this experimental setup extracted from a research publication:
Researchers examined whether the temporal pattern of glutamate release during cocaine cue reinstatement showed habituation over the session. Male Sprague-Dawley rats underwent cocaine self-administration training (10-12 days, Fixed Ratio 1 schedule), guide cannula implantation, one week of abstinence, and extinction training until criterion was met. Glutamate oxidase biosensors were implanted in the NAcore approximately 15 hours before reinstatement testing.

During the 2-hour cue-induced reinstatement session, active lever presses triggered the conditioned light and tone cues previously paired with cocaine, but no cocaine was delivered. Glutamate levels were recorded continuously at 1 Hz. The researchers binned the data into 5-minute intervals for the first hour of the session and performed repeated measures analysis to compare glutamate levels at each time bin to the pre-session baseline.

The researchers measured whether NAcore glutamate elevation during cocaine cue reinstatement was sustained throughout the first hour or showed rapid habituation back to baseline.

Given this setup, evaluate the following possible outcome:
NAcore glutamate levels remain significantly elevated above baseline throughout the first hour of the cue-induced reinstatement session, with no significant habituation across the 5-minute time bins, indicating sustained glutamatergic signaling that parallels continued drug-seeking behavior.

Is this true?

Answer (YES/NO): YES